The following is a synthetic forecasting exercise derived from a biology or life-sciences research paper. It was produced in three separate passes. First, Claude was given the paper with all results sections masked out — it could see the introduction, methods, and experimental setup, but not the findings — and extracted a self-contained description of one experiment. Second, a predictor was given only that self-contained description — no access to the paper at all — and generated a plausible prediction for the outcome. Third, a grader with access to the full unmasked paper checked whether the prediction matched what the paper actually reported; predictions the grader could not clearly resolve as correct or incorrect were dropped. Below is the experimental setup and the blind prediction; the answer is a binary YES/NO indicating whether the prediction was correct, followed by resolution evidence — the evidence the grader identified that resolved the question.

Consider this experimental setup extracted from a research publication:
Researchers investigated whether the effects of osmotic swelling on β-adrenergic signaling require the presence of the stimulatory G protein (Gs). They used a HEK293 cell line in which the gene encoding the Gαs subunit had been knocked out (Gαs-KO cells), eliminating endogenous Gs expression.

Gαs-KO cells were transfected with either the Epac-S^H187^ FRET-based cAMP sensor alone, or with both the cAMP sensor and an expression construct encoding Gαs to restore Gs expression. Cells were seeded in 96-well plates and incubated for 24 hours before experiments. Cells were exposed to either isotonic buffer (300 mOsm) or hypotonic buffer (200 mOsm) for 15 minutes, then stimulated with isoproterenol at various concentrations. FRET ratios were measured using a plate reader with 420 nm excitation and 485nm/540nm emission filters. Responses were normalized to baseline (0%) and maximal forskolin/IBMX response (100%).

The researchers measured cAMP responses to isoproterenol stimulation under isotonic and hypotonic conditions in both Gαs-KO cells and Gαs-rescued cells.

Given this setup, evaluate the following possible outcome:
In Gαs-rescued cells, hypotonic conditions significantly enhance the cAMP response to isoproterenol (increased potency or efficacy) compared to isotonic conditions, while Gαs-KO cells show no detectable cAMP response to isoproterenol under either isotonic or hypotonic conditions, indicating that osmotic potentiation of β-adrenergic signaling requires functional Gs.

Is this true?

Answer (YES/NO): NO